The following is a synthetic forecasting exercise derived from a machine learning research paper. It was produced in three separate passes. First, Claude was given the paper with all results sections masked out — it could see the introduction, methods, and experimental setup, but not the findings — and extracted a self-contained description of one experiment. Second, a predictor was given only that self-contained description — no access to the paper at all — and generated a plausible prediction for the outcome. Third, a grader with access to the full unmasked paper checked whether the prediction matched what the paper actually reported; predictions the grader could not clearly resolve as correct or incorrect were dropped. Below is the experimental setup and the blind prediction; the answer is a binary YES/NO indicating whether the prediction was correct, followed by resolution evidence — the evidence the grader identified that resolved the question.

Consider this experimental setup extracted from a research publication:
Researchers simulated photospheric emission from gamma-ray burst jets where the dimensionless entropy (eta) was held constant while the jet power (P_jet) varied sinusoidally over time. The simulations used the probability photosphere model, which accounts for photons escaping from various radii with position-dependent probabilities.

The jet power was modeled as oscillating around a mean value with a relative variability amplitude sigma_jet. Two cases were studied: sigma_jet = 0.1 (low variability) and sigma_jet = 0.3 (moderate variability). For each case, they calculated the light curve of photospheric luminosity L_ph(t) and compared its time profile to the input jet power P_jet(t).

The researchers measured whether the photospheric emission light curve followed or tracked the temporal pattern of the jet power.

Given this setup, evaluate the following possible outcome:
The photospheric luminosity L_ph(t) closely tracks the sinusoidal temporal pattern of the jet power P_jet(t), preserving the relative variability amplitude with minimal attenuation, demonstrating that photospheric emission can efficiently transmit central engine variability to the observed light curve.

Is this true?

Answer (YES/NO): NO